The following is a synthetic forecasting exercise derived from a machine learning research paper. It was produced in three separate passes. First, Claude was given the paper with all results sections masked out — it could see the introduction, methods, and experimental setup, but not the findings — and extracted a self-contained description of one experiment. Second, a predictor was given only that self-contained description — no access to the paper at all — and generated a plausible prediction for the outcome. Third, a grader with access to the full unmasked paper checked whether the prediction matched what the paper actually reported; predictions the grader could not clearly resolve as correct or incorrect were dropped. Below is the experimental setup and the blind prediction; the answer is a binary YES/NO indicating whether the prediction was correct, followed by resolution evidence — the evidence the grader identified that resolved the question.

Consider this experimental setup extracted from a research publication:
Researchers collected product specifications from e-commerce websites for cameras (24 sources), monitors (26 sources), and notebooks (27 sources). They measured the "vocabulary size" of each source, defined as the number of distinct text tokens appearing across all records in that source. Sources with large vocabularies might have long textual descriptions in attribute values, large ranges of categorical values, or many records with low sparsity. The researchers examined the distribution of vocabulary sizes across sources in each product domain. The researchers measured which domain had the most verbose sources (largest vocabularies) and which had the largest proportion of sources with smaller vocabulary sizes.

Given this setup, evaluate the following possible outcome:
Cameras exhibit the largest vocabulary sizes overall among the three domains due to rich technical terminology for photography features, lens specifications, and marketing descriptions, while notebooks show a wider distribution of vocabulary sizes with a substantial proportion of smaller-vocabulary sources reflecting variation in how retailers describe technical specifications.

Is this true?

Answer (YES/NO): YES